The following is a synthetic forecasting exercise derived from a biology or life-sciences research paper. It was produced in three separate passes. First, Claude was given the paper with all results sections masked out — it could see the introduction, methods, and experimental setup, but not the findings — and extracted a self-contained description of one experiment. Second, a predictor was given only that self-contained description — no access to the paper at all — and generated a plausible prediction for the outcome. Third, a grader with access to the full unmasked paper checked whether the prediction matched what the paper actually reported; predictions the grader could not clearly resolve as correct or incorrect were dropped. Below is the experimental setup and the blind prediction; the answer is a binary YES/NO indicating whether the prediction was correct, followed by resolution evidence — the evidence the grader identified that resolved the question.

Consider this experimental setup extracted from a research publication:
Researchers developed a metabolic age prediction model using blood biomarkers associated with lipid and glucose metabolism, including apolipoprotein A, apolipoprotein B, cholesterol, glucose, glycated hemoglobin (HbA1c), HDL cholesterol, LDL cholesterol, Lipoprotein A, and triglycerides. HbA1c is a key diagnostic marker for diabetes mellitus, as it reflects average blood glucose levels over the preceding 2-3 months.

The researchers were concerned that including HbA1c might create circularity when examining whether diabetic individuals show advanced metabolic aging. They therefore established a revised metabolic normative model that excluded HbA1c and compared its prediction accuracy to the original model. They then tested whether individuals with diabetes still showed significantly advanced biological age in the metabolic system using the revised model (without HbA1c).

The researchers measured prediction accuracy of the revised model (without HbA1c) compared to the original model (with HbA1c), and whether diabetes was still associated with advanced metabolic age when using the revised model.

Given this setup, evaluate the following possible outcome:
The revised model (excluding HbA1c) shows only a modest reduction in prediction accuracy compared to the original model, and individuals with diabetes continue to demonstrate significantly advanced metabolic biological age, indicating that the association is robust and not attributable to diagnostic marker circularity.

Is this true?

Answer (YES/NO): YES